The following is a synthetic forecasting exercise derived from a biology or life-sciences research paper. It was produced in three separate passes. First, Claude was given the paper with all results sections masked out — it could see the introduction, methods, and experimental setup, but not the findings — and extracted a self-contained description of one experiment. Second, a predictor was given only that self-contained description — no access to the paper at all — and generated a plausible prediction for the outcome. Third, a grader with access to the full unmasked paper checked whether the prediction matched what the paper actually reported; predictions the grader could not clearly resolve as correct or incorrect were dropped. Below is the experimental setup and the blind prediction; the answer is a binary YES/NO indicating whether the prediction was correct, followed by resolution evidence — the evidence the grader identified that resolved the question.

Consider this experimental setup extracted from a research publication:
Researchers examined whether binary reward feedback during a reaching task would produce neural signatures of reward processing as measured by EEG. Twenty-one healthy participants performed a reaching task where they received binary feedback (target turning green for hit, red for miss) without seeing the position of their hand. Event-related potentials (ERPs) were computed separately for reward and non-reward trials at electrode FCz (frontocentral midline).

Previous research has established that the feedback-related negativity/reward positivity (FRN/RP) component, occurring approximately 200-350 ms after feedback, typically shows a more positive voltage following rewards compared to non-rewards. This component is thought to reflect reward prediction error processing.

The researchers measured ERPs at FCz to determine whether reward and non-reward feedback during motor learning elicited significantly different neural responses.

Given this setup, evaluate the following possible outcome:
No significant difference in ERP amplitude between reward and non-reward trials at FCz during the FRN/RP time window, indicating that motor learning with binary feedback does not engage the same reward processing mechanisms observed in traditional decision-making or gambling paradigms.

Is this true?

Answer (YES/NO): NO